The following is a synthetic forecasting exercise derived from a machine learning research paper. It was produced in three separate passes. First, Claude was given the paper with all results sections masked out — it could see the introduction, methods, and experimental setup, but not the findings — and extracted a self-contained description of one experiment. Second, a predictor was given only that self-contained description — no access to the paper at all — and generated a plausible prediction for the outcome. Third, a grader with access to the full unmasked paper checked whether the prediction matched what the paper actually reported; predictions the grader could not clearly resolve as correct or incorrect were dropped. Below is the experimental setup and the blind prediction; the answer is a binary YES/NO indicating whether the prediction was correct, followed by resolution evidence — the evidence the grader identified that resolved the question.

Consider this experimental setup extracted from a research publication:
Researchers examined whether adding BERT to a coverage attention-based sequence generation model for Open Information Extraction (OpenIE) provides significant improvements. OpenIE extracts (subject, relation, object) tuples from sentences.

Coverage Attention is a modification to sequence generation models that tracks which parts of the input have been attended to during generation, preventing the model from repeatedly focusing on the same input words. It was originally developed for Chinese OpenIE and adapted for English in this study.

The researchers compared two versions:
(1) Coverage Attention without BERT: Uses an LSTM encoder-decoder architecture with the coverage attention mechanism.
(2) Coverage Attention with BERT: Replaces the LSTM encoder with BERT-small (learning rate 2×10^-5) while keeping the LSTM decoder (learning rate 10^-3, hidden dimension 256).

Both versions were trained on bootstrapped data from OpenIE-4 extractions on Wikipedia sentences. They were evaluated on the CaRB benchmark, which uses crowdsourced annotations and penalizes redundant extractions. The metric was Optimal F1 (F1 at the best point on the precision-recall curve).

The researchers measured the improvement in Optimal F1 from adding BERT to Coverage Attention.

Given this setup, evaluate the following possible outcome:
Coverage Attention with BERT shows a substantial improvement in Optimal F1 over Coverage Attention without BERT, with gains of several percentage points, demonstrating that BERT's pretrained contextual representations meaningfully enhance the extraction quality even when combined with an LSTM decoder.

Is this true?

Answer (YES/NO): YES